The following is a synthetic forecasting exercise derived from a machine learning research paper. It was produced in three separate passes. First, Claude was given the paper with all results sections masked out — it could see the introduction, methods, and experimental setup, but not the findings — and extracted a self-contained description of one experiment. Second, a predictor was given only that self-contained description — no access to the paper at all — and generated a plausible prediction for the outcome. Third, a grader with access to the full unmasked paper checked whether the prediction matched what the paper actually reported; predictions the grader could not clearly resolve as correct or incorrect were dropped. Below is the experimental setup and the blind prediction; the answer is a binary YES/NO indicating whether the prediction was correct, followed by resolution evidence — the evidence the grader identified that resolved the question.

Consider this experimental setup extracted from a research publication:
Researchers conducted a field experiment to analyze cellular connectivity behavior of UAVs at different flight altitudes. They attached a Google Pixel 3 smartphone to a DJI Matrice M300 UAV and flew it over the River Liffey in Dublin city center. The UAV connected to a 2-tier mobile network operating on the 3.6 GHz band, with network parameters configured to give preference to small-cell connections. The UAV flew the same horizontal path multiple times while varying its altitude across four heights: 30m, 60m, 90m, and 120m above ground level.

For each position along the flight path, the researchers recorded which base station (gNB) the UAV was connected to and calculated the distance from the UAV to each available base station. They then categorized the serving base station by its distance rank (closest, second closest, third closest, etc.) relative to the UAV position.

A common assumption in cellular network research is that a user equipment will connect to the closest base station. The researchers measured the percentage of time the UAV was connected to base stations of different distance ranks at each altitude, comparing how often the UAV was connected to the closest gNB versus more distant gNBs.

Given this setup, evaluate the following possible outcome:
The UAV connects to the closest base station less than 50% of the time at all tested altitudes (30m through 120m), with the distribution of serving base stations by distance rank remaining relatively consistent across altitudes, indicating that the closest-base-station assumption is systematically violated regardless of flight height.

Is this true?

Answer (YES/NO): NO